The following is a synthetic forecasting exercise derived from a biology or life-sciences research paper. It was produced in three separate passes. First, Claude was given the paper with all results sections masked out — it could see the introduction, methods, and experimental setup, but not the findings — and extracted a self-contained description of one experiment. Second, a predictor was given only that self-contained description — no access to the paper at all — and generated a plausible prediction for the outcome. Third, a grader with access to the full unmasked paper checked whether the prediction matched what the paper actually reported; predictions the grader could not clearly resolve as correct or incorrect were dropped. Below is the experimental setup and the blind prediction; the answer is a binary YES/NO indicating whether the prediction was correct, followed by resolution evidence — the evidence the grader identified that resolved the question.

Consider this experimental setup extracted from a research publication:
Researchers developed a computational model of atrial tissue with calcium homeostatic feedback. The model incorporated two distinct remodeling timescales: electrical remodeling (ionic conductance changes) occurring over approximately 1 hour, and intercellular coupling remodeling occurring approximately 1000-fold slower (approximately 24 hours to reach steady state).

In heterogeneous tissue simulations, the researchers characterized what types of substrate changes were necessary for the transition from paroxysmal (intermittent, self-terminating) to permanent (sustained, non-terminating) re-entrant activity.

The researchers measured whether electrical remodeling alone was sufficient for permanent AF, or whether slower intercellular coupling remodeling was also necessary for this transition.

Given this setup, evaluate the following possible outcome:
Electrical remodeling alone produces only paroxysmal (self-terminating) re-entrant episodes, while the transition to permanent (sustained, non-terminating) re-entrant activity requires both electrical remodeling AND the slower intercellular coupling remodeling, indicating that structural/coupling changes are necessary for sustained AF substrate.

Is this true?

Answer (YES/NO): YES